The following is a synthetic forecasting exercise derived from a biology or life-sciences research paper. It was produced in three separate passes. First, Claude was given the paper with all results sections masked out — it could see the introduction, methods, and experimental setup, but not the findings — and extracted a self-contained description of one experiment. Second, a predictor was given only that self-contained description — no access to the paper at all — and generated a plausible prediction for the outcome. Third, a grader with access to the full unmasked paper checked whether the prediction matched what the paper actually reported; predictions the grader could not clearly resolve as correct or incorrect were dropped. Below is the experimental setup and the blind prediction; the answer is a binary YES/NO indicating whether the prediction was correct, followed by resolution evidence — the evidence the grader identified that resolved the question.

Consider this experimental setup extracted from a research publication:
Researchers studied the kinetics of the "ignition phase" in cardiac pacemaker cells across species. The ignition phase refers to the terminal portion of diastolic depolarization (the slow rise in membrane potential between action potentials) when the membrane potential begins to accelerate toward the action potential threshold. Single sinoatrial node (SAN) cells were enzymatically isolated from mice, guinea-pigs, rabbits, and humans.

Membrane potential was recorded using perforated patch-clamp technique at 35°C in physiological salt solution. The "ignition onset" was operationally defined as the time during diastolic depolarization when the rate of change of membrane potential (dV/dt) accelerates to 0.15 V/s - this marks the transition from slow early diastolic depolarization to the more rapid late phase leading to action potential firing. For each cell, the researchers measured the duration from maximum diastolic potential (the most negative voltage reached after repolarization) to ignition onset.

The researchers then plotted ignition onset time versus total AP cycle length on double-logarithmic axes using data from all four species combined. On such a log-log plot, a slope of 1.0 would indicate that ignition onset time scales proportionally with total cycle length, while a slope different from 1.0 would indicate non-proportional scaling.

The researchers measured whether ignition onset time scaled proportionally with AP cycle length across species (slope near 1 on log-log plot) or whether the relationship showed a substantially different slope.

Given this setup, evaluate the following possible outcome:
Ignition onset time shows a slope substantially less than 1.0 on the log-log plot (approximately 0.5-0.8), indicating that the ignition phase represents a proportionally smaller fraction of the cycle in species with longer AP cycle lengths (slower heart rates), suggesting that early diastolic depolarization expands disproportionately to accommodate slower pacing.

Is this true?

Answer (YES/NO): NO